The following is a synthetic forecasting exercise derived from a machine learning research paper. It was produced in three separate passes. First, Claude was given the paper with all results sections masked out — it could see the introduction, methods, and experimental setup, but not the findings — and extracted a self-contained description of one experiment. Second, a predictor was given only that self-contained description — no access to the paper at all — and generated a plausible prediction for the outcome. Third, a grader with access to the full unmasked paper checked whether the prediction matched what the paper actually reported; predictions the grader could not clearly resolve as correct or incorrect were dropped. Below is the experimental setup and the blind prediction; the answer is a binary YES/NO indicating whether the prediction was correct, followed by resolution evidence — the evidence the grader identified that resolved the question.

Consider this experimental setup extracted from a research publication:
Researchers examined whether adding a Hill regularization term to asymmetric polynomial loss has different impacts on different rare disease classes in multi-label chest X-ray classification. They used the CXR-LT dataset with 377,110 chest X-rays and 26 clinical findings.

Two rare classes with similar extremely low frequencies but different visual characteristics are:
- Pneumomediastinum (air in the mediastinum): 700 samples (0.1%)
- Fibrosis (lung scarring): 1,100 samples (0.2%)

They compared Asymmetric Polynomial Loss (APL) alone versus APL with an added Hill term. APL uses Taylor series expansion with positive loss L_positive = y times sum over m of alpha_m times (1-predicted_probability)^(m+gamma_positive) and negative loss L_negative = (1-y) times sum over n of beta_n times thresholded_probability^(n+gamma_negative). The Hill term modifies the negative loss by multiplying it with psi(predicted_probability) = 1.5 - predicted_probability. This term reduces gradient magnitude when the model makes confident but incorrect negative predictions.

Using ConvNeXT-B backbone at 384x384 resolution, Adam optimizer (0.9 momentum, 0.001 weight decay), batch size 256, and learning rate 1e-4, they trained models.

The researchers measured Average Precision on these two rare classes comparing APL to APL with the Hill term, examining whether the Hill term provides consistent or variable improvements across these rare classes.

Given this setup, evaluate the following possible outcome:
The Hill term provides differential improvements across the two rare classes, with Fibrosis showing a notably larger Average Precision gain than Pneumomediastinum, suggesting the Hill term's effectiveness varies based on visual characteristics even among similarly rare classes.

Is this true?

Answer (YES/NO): NO